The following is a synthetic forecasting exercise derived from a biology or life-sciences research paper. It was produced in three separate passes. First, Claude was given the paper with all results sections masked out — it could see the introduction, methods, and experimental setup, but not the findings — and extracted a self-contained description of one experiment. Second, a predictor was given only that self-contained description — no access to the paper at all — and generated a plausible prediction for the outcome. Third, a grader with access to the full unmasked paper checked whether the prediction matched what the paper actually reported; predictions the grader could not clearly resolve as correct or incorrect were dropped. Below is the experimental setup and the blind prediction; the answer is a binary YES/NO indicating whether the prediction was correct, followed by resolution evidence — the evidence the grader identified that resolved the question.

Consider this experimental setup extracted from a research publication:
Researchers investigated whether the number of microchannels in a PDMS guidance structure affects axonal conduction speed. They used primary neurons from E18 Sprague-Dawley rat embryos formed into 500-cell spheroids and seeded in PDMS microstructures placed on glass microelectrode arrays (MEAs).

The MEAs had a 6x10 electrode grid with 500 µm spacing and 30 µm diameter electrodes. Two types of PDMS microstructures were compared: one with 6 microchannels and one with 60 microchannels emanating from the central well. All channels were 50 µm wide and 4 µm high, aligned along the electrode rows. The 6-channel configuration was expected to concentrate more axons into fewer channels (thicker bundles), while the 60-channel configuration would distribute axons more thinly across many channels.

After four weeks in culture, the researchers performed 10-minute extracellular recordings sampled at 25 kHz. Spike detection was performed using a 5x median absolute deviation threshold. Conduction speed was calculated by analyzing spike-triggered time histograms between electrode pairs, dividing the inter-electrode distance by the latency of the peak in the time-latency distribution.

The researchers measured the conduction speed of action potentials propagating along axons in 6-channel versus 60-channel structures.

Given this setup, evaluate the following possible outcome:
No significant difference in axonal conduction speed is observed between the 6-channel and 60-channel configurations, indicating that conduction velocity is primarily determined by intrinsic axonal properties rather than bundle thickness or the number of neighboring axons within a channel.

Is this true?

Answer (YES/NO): YES